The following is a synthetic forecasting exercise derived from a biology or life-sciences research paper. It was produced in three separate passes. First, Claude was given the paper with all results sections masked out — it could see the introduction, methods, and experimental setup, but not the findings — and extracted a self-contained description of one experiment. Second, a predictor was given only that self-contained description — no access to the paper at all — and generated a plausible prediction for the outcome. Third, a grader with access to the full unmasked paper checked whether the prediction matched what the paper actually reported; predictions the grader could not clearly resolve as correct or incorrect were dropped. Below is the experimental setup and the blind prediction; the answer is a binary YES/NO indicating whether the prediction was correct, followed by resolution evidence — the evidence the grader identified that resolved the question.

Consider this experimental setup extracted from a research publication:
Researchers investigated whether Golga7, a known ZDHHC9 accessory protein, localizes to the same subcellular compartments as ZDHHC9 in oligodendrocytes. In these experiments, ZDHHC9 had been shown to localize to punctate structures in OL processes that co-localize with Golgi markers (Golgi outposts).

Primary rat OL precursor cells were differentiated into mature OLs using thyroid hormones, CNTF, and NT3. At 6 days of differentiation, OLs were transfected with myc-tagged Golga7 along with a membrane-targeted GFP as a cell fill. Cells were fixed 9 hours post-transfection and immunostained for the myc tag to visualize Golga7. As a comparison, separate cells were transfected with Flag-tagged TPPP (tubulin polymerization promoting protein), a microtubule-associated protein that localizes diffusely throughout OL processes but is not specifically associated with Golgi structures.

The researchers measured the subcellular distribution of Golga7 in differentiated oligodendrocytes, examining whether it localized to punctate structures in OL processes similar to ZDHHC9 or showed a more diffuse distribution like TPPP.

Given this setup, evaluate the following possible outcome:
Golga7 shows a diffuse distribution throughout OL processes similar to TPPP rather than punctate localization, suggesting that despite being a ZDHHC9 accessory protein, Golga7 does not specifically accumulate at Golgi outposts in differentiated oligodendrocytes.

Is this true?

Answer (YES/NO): NO